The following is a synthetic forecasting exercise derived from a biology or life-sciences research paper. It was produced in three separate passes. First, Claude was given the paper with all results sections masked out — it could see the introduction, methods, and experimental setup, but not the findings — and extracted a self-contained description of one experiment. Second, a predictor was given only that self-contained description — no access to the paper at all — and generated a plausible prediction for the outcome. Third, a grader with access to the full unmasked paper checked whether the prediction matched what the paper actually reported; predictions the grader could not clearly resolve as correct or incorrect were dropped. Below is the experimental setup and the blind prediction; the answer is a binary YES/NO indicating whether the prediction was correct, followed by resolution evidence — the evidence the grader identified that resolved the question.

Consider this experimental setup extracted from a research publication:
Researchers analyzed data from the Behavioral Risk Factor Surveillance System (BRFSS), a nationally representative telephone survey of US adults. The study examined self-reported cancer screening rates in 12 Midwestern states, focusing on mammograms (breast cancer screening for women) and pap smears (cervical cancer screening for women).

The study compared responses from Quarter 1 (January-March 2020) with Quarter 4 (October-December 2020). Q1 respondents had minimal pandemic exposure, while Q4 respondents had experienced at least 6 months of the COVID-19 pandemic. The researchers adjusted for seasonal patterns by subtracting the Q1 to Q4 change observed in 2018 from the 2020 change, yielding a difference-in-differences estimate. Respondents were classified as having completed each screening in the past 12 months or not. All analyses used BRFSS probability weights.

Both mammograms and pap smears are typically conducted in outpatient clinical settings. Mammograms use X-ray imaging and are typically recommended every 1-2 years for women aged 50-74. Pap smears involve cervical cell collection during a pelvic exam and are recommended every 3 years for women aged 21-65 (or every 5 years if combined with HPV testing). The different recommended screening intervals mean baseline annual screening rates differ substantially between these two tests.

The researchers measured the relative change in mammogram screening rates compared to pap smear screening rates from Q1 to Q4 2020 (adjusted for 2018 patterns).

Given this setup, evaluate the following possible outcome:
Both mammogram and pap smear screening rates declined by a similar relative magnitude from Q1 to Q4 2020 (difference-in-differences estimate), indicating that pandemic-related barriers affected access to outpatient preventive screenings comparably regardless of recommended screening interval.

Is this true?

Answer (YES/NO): NO